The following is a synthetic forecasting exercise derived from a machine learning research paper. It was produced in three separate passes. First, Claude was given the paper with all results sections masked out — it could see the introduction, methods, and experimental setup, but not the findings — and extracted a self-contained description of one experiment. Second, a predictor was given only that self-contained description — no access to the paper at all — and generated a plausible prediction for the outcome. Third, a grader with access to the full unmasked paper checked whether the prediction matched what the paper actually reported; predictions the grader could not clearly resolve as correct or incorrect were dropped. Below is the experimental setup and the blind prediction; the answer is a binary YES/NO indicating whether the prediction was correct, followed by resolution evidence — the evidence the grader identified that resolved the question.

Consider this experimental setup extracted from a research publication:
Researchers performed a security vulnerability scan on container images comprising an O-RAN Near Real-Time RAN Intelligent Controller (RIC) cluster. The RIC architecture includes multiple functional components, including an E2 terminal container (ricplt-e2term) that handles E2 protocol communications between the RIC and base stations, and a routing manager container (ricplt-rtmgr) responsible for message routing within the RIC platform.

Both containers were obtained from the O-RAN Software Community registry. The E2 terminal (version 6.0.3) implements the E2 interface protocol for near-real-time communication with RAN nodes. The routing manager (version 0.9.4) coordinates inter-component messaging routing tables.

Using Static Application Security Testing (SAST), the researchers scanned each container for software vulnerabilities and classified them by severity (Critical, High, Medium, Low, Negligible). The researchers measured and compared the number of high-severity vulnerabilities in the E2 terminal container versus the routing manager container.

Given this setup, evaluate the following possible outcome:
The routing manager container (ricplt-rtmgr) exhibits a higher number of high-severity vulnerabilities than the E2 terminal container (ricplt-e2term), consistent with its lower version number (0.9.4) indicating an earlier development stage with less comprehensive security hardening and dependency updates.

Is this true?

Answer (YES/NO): YES